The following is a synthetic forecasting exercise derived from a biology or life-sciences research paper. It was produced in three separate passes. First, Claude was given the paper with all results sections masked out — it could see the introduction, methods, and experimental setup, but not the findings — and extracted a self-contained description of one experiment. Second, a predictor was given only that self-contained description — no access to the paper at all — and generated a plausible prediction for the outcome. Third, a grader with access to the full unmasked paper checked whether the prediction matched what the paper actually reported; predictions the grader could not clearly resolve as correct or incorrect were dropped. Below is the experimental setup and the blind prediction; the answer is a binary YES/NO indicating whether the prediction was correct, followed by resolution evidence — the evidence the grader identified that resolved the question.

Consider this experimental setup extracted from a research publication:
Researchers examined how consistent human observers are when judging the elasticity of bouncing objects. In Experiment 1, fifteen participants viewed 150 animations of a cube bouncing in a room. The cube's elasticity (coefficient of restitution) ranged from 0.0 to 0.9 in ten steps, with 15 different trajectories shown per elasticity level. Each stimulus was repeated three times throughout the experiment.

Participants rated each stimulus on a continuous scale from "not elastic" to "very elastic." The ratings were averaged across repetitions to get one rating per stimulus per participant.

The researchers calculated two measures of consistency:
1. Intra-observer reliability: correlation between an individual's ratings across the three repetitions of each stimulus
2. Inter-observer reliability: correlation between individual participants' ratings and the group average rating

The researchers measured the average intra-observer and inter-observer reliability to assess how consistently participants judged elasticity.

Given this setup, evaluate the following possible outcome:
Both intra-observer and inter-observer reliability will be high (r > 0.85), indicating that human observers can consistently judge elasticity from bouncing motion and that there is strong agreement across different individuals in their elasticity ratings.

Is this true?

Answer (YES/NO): YES